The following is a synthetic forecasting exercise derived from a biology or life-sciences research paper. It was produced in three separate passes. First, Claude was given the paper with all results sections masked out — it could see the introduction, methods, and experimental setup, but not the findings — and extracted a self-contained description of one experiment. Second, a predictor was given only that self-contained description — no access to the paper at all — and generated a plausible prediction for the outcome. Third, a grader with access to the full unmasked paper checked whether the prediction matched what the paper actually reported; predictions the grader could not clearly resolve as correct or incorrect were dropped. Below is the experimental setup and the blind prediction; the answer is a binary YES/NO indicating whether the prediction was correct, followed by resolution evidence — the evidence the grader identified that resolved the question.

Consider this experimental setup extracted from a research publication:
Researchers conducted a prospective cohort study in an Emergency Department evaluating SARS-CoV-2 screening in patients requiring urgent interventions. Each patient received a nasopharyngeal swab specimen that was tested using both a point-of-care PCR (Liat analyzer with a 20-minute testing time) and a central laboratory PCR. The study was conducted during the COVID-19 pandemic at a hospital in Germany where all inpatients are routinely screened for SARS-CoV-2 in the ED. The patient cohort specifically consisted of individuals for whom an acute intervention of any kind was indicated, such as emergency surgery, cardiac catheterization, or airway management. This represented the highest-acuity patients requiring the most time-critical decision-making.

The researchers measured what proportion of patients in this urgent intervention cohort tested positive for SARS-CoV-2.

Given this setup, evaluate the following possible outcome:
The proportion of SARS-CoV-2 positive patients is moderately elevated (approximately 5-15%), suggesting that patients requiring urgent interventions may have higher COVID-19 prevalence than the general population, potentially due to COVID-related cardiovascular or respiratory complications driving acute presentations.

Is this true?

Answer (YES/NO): YES